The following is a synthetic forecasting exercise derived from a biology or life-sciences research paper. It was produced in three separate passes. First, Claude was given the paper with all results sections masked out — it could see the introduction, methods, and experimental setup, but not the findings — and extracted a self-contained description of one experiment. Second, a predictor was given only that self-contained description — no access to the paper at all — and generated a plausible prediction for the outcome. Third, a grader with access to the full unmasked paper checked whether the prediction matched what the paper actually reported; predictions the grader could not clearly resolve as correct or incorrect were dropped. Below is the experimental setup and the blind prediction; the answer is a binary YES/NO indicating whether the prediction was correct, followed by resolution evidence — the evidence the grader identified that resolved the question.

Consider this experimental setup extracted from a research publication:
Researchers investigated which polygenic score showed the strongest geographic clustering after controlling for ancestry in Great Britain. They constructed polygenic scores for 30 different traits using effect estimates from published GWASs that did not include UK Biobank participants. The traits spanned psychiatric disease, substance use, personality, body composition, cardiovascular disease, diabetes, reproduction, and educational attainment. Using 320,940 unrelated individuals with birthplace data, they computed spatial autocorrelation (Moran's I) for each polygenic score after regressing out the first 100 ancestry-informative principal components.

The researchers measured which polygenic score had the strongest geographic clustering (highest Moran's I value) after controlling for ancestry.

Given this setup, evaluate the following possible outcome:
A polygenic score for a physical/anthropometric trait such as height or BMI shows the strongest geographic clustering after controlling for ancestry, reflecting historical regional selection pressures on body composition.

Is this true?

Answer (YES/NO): NO